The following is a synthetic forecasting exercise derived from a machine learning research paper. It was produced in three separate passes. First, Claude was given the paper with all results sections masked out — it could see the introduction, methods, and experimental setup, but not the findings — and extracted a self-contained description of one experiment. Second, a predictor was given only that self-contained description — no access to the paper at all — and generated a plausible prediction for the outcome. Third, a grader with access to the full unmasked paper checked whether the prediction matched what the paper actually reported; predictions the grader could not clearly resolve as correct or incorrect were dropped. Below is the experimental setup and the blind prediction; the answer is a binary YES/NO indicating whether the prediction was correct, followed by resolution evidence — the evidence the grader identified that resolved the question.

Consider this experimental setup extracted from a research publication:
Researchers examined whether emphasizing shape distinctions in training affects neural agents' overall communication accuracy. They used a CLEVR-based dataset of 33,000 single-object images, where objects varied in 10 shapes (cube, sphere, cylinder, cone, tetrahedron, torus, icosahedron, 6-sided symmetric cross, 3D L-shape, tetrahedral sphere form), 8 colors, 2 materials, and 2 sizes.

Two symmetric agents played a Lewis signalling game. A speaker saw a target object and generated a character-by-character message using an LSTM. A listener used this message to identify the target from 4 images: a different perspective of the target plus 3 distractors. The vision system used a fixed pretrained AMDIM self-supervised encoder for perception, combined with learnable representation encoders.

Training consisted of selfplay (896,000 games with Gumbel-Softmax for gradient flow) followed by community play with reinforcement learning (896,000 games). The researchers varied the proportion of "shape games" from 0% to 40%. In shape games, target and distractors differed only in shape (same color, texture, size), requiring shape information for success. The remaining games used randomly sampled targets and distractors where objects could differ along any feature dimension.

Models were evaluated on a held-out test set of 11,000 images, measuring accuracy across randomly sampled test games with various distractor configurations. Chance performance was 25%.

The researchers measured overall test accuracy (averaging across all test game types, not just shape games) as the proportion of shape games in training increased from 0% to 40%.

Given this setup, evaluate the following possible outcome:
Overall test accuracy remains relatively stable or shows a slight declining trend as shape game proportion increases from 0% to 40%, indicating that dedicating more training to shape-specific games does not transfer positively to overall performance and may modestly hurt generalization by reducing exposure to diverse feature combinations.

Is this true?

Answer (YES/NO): YES